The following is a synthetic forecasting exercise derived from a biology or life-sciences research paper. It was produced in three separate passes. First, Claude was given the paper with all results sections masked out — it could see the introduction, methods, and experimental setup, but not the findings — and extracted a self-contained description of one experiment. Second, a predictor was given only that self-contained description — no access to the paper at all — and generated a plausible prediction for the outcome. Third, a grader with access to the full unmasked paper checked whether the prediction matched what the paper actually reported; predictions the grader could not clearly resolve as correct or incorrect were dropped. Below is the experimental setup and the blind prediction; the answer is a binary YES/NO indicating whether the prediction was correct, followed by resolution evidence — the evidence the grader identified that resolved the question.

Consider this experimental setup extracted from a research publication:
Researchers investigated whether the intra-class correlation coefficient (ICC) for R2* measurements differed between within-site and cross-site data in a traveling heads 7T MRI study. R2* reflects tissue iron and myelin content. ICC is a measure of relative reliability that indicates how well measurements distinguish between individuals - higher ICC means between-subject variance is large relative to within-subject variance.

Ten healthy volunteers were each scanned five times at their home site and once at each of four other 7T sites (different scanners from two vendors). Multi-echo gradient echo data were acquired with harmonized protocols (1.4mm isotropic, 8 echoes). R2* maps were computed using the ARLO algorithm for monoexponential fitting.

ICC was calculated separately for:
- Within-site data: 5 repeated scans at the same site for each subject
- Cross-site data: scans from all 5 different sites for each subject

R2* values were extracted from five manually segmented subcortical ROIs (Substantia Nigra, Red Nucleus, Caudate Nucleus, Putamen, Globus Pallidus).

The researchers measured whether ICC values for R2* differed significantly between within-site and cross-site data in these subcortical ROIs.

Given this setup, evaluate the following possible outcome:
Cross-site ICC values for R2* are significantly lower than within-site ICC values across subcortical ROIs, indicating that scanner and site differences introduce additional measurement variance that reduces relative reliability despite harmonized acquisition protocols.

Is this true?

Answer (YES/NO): YES